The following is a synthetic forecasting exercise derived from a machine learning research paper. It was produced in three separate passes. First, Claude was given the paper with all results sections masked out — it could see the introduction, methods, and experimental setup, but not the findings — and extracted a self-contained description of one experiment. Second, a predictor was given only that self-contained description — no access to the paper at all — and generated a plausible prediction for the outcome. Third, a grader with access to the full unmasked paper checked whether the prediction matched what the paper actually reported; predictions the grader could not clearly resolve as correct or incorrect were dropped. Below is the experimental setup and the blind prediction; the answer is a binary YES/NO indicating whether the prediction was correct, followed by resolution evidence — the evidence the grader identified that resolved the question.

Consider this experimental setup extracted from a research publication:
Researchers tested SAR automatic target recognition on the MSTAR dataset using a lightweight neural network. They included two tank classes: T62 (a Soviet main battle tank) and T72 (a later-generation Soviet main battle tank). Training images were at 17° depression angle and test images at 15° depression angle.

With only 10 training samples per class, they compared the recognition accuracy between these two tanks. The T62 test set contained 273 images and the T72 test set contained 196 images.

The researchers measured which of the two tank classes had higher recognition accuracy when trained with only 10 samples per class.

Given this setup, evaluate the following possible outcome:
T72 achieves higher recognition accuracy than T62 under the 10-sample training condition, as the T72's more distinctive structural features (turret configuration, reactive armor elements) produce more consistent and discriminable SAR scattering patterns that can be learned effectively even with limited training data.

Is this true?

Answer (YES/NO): YES